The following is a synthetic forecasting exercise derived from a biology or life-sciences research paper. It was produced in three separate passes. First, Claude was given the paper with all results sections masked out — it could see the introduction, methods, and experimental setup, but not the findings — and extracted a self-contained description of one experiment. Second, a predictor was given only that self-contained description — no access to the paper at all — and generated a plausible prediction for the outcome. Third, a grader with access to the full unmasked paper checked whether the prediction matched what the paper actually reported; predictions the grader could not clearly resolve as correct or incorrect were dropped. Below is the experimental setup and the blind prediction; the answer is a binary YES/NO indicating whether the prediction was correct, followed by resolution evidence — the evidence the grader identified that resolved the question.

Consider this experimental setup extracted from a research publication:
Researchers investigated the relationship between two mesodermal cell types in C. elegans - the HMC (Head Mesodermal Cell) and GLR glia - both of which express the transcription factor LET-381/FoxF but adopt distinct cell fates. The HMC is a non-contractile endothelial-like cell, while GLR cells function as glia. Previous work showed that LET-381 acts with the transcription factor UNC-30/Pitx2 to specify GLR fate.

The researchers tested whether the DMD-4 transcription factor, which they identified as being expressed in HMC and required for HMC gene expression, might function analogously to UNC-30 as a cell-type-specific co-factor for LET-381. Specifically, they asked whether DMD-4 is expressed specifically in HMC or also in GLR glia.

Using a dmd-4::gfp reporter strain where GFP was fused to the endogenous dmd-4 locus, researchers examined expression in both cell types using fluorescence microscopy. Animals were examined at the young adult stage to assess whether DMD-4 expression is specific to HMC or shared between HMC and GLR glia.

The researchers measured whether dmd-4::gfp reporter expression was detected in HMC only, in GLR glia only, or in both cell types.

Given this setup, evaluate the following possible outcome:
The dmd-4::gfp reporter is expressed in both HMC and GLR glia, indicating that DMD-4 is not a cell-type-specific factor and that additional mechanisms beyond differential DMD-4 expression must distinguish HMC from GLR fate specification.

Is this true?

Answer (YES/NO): NO